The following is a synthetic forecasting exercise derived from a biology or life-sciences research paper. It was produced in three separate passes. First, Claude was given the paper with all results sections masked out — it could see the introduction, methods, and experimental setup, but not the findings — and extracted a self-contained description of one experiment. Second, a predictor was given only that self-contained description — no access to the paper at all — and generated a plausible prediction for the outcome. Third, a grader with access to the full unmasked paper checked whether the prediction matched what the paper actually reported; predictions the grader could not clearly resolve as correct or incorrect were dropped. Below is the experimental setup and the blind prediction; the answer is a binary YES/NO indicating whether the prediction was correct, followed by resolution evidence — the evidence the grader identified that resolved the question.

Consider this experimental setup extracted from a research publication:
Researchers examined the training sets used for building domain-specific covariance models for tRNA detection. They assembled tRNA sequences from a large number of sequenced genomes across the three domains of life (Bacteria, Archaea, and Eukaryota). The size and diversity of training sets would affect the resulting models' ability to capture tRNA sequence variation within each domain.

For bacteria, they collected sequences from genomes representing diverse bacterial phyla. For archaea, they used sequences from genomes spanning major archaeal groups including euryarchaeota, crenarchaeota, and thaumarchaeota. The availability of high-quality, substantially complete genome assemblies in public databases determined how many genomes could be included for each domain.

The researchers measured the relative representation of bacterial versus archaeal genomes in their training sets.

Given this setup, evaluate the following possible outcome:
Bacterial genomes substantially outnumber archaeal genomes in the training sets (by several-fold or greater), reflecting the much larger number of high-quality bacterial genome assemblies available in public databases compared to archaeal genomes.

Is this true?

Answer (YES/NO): YES